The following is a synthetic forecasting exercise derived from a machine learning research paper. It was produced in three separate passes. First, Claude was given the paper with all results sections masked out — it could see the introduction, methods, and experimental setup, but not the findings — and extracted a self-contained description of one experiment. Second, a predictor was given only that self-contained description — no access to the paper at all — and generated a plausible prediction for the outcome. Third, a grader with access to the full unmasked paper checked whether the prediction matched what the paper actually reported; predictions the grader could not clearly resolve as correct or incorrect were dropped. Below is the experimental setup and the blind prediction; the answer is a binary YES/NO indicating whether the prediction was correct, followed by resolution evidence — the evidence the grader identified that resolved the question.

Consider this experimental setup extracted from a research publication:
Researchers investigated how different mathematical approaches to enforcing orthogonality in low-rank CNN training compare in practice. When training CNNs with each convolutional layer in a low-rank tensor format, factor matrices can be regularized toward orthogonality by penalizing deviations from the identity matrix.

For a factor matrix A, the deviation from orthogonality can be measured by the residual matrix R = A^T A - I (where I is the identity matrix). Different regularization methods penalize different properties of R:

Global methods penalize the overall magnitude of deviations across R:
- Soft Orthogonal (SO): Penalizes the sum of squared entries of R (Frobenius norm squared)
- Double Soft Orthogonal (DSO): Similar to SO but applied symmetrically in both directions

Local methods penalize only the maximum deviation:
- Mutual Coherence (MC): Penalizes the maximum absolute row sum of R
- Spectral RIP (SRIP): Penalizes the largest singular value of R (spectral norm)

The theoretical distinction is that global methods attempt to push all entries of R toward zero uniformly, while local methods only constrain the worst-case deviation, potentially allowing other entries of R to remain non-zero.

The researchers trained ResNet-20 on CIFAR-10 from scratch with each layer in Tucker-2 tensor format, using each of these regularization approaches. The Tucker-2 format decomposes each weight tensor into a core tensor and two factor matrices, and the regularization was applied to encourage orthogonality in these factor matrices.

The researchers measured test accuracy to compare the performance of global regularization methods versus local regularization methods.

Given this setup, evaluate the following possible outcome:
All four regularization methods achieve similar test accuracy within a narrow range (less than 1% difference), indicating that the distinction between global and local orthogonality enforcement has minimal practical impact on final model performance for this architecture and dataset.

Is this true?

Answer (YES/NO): NO